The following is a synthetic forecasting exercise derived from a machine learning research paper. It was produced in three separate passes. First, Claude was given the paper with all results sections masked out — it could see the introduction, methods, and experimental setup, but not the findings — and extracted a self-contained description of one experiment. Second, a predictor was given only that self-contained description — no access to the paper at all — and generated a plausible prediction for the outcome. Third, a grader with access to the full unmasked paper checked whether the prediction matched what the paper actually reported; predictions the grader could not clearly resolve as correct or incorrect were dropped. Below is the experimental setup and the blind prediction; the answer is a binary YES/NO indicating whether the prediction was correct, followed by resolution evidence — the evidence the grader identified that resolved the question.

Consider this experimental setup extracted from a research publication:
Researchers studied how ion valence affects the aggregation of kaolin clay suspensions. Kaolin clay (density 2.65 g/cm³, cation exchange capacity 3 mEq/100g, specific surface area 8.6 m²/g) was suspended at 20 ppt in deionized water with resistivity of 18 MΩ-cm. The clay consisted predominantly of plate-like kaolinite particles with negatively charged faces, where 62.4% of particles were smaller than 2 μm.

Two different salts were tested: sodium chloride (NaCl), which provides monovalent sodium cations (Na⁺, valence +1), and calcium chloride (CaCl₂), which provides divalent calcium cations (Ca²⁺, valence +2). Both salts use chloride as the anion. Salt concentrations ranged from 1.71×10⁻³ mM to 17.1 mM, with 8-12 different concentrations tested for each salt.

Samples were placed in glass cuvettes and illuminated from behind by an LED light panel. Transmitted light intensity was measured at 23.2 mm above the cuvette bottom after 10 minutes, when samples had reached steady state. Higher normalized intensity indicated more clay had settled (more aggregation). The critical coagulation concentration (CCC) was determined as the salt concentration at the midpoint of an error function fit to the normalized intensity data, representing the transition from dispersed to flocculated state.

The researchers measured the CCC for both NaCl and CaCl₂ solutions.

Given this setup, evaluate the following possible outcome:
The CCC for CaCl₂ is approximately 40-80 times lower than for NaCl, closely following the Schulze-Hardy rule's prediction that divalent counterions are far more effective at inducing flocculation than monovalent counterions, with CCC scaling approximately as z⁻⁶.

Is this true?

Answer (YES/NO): NO